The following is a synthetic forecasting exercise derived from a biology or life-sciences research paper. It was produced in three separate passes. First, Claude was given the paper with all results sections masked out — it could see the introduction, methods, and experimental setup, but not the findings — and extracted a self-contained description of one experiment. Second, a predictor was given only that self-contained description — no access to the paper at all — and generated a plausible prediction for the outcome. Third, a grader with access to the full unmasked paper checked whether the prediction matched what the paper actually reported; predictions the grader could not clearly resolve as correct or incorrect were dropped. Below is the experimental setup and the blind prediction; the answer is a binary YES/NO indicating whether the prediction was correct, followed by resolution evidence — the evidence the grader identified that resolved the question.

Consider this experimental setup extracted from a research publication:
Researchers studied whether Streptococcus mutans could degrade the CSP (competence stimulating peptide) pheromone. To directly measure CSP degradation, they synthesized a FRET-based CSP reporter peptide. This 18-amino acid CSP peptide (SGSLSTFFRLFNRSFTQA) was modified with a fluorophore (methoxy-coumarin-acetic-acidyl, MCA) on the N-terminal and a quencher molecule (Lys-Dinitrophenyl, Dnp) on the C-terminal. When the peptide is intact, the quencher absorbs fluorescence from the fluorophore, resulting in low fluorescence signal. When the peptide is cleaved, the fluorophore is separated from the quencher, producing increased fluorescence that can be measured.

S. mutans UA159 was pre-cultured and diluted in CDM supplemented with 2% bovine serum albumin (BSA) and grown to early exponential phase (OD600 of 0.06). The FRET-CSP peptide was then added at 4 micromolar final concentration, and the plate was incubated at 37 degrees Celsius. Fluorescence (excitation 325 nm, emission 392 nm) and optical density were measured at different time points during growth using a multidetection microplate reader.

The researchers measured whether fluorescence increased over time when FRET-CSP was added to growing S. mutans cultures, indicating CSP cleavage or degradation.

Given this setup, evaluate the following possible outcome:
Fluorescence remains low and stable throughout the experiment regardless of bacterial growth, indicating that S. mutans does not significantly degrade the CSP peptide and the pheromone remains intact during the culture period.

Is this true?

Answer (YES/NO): NO